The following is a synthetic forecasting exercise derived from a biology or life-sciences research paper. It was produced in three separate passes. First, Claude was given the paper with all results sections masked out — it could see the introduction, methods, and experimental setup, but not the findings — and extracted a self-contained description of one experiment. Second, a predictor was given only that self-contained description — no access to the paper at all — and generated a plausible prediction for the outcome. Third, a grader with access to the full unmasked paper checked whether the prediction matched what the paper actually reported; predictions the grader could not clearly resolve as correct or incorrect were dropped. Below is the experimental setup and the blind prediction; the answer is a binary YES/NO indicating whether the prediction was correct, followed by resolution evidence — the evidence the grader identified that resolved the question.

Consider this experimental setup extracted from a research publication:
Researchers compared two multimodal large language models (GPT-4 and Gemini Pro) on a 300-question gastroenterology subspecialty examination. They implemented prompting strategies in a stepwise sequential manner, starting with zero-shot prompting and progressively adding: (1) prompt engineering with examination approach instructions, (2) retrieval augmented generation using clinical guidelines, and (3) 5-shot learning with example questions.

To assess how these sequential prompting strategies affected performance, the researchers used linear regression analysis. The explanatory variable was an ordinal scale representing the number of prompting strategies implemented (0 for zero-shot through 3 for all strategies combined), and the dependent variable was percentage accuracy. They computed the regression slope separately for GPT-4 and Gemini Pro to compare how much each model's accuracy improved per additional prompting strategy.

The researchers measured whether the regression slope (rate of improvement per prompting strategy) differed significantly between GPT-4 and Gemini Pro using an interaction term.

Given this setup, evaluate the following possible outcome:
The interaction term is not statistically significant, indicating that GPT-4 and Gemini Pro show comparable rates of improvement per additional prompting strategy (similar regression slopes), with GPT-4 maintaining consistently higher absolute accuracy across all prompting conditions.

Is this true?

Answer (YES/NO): NO